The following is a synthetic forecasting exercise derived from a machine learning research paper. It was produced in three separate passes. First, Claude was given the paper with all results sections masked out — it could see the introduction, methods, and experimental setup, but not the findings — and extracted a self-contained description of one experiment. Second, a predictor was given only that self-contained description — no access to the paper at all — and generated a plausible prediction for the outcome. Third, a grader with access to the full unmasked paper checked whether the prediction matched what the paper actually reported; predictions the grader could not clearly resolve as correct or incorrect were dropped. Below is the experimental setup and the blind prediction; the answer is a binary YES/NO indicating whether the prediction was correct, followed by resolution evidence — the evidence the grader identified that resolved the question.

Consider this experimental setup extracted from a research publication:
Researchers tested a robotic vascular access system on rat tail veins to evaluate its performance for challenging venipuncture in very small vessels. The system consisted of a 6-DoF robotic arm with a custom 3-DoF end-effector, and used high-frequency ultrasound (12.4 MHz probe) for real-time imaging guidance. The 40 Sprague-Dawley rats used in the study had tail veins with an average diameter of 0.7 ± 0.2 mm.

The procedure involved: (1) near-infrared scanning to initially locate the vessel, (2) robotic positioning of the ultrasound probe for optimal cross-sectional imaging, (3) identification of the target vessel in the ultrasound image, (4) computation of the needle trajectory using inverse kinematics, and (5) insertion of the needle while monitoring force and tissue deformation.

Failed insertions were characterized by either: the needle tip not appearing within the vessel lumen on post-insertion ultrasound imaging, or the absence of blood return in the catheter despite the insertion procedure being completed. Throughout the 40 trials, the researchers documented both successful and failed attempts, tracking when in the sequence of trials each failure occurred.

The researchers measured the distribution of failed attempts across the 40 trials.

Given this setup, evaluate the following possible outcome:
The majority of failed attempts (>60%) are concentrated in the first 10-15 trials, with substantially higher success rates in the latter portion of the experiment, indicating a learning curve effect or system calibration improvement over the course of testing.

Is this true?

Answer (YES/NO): NO